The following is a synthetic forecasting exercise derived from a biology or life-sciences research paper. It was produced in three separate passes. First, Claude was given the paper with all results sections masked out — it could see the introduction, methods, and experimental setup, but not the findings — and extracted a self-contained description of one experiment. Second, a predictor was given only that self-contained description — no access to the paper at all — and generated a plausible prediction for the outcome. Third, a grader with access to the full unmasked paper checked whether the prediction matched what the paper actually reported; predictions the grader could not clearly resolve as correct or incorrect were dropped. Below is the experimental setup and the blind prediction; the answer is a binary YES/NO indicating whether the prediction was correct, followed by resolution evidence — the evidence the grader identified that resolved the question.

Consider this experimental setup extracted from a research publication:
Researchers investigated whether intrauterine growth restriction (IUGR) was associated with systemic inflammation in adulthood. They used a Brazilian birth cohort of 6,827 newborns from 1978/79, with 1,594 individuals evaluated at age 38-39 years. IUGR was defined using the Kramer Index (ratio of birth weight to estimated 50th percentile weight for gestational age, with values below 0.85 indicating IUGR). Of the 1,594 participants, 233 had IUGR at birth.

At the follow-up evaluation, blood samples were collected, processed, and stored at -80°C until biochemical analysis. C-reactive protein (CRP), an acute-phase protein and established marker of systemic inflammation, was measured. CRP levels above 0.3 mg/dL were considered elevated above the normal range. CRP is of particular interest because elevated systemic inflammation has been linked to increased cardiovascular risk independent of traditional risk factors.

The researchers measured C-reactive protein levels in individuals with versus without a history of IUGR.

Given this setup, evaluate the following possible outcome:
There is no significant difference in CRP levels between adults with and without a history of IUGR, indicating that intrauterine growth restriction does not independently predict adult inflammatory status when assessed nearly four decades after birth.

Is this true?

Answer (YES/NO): NO